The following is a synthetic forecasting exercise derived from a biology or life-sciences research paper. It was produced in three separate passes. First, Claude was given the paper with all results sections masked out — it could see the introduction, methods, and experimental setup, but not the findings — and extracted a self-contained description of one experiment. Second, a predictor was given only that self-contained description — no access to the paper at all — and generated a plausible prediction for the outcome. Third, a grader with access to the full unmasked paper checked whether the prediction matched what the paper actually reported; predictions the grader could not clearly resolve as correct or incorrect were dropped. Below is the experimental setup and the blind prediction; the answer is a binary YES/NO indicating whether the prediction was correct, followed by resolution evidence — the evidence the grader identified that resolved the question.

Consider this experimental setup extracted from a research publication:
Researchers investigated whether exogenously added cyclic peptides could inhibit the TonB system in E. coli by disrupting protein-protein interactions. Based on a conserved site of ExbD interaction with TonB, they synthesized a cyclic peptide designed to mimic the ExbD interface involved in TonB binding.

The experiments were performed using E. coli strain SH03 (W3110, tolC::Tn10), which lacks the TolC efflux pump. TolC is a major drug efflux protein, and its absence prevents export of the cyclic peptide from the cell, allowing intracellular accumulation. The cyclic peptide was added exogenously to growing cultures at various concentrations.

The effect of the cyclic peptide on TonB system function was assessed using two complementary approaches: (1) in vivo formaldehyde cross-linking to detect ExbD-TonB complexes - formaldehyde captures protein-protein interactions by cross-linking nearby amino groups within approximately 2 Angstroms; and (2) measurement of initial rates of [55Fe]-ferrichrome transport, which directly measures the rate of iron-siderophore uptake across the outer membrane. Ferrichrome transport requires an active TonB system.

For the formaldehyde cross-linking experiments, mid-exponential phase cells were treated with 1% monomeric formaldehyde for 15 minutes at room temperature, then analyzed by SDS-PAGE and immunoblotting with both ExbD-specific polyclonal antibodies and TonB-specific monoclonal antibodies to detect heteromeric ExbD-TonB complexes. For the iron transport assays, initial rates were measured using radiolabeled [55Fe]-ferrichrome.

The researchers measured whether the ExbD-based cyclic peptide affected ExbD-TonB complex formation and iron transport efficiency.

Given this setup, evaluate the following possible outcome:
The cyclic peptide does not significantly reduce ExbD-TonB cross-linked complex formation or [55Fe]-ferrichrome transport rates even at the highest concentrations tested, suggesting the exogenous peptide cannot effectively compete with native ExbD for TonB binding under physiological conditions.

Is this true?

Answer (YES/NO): NO